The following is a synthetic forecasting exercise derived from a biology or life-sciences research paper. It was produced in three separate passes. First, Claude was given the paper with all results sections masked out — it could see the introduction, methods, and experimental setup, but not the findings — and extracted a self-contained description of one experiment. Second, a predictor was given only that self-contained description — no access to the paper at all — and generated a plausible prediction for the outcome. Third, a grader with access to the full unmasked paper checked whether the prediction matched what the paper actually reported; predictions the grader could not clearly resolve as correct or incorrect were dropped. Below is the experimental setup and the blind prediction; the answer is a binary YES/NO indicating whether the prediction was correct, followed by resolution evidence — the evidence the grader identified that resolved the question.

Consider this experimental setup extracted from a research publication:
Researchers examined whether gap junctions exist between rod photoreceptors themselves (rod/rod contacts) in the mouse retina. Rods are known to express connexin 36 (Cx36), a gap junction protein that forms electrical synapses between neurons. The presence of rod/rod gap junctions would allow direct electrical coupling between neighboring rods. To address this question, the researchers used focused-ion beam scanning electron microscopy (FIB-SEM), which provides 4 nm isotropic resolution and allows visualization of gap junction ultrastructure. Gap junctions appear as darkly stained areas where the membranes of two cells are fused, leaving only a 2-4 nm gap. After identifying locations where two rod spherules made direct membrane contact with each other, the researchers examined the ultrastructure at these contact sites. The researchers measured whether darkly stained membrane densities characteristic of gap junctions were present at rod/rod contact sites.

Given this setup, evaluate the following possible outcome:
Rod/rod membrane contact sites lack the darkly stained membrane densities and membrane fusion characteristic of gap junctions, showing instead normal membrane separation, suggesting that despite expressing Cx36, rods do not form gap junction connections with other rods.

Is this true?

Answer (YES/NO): YES